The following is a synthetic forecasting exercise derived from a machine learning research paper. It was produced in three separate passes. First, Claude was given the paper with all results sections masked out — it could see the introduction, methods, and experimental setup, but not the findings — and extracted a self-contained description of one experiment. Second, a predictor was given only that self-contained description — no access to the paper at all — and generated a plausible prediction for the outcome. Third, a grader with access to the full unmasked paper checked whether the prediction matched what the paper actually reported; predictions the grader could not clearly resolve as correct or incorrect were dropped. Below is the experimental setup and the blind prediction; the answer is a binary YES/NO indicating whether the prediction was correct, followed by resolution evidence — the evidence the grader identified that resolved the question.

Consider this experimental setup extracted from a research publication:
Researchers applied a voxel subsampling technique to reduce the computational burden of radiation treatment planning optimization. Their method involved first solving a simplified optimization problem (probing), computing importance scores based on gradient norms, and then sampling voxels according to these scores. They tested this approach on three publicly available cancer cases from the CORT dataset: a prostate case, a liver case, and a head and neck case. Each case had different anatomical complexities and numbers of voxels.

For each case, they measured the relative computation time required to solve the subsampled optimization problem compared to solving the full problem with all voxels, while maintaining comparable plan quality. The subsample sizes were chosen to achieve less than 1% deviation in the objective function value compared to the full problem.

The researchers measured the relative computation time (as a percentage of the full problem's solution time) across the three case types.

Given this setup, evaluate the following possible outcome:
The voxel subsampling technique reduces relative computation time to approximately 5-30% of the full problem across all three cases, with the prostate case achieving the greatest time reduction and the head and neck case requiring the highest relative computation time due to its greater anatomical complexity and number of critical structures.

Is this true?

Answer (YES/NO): NO